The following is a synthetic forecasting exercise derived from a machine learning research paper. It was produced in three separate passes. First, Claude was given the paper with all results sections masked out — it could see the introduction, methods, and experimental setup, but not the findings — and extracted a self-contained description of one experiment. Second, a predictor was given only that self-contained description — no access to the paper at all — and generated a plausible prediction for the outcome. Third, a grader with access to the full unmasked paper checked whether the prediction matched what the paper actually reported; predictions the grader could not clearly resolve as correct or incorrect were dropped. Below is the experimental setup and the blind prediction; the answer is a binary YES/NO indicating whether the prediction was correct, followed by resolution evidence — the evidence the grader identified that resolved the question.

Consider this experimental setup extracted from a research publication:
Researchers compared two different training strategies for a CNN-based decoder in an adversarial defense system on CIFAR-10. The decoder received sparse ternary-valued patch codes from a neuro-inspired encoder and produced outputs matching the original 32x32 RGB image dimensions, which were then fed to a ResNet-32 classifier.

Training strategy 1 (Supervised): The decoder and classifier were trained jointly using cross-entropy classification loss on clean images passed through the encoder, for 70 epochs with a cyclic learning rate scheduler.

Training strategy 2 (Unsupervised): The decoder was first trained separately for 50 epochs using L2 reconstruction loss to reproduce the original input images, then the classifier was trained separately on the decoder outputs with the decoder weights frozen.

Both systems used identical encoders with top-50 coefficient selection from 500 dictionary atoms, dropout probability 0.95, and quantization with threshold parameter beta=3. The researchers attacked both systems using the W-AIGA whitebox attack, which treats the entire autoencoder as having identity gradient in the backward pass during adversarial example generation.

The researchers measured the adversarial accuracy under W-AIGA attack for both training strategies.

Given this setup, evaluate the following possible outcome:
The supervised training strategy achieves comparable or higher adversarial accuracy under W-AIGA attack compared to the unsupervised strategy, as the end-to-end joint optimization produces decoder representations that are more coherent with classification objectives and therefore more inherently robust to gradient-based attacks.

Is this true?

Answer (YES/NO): YES